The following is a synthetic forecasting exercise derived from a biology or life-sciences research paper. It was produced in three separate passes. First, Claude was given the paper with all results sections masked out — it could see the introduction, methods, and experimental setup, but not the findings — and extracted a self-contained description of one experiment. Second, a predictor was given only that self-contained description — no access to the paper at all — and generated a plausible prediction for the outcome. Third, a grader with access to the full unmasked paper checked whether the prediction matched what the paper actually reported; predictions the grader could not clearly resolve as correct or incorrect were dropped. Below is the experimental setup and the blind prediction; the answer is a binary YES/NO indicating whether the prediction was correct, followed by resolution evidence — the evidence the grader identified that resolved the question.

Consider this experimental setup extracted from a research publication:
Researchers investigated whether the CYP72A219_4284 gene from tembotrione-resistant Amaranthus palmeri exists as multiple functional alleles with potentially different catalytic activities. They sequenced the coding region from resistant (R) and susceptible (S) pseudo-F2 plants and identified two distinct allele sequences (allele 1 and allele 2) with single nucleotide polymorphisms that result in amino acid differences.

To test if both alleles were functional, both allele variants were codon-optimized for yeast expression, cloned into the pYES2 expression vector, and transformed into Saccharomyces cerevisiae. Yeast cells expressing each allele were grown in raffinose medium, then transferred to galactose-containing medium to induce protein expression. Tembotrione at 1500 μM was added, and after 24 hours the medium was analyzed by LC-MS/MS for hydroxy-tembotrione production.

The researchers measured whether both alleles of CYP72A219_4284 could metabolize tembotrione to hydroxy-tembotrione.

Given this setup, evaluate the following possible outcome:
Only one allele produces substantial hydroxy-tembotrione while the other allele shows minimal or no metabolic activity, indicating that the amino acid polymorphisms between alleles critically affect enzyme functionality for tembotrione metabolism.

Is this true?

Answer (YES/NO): NO